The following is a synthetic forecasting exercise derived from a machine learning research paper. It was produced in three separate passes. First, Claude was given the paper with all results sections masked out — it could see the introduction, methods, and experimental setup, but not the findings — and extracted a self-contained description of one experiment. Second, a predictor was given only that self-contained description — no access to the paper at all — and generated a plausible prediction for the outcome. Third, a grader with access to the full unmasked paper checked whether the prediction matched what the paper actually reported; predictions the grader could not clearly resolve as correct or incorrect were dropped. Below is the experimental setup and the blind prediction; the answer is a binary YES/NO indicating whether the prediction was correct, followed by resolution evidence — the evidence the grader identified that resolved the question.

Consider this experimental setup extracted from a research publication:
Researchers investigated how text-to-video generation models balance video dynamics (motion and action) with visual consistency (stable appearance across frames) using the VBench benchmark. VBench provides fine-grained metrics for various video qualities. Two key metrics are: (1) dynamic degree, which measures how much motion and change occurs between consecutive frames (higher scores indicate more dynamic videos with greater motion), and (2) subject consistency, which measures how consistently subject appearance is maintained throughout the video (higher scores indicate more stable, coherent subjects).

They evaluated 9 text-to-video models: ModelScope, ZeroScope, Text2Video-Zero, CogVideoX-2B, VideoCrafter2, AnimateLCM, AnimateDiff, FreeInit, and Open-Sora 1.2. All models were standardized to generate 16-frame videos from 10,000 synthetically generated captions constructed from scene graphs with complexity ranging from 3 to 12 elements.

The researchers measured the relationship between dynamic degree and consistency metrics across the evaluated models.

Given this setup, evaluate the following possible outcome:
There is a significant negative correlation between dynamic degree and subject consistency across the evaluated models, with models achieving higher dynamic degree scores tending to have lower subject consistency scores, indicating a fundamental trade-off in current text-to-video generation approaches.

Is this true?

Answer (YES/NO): YES